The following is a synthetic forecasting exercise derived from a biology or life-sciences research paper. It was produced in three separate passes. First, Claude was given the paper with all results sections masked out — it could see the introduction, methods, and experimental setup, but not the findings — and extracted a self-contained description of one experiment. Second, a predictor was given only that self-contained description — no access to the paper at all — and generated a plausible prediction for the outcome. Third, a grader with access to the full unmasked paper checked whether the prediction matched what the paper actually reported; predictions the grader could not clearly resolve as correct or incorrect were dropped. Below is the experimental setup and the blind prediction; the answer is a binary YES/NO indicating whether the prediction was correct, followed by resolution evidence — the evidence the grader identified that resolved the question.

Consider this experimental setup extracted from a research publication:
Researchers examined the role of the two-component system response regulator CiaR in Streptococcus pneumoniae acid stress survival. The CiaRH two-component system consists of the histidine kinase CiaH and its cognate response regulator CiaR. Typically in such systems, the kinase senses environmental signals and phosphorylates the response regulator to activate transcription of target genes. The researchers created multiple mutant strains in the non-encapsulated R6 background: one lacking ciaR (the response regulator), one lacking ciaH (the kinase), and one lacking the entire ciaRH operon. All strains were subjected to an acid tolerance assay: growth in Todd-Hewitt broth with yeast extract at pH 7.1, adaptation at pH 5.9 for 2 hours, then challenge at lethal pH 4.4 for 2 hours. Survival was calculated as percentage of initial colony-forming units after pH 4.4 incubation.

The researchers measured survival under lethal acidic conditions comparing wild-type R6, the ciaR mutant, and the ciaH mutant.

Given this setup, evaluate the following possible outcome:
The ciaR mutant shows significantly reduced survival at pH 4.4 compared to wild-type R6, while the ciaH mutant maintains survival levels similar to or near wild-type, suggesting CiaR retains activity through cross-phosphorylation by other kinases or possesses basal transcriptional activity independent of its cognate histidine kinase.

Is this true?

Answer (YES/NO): NO